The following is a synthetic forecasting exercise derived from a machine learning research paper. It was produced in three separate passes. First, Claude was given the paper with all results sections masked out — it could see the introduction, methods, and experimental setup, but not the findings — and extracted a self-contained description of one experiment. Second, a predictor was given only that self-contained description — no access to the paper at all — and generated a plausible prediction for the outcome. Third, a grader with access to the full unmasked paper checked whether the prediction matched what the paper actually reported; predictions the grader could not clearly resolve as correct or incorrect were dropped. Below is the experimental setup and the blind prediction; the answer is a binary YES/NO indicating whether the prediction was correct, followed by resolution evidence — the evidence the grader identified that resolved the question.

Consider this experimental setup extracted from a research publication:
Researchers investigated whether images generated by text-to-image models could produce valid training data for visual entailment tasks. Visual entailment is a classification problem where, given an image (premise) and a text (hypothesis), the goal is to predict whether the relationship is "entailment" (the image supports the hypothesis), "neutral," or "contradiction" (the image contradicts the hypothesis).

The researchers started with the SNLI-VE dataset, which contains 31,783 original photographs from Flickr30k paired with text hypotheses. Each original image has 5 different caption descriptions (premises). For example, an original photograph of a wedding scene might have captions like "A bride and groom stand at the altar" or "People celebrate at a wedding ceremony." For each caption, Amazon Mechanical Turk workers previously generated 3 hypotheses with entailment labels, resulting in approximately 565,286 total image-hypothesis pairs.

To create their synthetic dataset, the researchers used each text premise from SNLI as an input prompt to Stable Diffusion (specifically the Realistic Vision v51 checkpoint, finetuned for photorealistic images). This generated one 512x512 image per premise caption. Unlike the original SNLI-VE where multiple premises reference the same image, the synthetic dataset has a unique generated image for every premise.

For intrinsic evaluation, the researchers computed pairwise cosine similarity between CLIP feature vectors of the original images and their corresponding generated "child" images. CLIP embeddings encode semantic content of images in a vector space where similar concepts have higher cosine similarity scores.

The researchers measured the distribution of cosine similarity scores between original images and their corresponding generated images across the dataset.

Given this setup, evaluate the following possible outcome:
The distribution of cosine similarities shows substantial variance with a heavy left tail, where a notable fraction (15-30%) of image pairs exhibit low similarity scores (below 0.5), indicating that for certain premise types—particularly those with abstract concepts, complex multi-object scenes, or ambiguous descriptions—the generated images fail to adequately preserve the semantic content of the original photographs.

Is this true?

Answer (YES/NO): NO